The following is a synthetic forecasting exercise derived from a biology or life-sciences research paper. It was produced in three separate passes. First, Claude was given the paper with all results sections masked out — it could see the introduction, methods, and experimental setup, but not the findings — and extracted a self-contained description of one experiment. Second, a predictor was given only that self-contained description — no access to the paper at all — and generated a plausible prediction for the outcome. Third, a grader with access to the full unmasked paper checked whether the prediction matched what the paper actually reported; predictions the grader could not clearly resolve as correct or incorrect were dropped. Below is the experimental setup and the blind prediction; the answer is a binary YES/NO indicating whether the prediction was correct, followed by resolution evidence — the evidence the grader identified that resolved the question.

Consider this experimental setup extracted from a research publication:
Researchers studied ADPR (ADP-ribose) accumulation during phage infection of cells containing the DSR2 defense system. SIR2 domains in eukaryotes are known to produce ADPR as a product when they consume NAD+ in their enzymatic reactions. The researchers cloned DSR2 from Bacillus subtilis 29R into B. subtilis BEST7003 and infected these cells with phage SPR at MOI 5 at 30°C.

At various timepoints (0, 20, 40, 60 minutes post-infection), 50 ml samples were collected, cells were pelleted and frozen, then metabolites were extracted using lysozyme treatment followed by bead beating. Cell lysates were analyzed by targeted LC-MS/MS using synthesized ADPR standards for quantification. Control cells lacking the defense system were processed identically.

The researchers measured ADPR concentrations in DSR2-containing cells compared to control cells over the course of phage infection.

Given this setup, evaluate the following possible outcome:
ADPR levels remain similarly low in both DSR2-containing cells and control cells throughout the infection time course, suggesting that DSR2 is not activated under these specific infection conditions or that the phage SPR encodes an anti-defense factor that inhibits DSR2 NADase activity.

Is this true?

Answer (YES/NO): NO